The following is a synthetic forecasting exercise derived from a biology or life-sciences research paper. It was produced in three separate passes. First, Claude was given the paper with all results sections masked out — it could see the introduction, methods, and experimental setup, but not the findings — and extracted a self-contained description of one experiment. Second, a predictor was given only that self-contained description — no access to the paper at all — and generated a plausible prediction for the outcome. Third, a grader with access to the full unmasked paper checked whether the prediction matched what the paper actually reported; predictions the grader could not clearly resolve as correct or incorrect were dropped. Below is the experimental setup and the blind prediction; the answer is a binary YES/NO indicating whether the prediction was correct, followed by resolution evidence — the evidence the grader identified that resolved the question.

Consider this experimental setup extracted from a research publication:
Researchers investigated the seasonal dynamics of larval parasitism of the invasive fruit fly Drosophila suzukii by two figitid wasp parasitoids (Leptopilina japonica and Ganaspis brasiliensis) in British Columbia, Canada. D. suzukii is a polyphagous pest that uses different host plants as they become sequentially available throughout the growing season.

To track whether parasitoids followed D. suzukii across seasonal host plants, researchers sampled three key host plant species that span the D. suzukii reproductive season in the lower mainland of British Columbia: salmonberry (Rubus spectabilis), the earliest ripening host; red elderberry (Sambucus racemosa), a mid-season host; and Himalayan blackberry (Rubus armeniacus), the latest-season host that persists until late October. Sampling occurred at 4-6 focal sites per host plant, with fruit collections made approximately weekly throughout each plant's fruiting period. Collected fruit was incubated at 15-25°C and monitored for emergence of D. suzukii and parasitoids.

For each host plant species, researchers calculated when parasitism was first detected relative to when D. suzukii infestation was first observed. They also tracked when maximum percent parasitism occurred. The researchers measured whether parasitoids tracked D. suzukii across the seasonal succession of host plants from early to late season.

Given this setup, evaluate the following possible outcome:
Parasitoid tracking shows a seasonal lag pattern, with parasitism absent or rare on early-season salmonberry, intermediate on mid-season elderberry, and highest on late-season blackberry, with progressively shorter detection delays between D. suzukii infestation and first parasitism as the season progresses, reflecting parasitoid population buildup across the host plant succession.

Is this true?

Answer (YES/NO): NO